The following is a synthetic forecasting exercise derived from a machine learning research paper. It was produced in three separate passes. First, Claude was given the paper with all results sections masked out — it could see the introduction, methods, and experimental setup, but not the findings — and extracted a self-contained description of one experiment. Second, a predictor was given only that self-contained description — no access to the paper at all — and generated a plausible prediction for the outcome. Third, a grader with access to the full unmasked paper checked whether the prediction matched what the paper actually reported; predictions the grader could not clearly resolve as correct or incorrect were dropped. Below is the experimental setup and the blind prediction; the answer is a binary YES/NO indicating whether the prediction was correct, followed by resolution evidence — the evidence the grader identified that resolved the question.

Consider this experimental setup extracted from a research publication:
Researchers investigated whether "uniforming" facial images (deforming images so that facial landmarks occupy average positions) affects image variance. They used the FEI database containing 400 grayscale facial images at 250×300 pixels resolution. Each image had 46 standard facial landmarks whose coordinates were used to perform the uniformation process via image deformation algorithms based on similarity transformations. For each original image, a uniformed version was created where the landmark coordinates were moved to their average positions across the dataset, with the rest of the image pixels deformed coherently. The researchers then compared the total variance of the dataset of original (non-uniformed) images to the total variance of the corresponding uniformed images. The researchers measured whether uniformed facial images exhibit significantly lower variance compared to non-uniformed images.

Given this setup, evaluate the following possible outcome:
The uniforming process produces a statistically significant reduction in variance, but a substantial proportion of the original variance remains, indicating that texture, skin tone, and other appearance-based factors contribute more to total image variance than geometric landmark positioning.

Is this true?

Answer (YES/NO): NO